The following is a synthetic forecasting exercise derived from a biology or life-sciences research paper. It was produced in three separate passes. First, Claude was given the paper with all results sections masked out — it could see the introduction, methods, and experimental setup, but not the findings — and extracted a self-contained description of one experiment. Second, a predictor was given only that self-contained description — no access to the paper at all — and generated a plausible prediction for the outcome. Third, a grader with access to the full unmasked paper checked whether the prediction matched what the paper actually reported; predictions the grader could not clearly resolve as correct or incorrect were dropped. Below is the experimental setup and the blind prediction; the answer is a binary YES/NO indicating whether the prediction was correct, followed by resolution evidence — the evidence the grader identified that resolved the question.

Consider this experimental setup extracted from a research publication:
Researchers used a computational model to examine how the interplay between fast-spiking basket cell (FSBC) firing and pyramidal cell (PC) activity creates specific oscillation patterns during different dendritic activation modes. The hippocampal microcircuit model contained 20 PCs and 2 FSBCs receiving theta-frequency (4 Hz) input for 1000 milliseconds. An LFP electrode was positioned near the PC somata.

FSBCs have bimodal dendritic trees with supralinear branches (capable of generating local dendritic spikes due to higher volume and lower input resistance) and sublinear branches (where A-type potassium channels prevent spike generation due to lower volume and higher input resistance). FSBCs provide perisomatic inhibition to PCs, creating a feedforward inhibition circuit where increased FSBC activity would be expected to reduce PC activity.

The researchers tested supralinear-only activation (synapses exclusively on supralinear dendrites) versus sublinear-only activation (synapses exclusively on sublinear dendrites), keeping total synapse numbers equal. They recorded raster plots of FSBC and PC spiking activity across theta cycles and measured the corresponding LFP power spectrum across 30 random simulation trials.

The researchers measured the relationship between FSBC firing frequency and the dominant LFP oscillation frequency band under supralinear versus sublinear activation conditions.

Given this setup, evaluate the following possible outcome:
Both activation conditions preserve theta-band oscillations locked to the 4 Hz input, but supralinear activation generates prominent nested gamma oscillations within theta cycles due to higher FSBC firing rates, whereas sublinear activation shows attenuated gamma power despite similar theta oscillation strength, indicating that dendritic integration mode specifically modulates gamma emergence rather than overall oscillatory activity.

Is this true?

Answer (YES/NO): NO